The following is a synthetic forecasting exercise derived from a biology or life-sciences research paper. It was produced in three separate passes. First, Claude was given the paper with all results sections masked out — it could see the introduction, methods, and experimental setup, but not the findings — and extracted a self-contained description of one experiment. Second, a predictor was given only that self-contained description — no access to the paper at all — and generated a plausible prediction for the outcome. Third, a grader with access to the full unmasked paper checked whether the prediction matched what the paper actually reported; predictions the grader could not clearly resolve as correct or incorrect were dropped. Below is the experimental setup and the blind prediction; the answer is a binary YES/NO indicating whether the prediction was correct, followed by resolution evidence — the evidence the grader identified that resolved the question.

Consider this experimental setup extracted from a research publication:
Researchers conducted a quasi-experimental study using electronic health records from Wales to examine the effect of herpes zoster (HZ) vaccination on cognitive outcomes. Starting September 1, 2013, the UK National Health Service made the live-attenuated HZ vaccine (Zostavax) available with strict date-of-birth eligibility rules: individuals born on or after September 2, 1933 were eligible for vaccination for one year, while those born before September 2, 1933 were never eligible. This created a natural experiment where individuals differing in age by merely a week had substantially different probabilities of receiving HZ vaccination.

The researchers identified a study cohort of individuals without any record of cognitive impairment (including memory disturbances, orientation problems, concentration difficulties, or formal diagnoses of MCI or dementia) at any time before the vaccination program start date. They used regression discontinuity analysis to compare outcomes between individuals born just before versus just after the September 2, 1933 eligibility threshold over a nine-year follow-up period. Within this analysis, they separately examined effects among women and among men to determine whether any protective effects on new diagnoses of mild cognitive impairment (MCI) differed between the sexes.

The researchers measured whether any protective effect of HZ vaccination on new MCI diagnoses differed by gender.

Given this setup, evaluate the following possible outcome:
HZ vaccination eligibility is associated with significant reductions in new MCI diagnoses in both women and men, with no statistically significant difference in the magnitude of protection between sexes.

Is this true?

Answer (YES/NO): NO